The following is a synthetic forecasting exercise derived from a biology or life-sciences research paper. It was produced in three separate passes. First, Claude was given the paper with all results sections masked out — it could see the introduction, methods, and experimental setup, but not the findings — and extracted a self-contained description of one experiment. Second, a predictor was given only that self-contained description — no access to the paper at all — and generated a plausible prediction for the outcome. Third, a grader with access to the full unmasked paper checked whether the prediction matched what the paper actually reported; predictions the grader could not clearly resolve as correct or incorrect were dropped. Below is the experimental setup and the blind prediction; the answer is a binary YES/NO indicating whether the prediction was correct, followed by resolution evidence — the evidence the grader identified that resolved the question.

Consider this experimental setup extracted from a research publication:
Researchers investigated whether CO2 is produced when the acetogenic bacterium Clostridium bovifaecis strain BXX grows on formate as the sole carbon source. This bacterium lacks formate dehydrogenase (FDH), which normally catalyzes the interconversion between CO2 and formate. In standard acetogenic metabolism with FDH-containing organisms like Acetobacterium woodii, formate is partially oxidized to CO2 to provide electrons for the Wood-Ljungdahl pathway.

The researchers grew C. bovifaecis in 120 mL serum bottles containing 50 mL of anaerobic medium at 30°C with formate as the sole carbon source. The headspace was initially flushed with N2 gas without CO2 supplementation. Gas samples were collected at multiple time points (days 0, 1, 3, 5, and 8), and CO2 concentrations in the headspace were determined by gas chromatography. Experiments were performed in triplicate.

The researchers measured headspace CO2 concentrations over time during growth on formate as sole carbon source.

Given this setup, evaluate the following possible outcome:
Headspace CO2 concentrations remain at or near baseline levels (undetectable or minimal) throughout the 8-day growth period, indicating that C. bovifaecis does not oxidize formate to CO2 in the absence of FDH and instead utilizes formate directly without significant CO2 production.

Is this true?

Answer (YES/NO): NO